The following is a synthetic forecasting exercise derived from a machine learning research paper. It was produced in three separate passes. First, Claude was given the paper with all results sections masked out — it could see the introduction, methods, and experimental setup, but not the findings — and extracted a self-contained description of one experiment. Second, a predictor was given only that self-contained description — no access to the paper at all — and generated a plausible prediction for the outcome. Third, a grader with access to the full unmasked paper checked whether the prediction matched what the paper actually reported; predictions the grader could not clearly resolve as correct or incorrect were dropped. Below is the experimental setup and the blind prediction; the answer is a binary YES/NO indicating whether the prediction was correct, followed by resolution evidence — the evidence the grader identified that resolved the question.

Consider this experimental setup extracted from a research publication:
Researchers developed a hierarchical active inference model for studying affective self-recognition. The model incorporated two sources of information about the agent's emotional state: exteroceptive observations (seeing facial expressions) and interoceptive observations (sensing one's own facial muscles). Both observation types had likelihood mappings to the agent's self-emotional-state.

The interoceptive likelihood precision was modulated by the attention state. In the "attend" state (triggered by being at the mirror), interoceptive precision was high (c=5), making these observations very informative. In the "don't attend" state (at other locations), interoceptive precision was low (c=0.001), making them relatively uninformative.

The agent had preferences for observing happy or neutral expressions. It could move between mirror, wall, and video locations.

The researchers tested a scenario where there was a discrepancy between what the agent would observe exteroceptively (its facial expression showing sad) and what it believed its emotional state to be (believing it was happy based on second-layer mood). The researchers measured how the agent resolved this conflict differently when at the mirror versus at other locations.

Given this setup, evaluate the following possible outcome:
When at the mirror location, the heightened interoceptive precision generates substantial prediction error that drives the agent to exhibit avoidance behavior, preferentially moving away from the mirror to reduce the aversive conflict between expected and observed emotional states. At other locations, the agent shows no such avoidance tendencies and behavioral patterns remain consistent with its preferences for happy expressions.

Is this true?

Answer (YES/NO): YES